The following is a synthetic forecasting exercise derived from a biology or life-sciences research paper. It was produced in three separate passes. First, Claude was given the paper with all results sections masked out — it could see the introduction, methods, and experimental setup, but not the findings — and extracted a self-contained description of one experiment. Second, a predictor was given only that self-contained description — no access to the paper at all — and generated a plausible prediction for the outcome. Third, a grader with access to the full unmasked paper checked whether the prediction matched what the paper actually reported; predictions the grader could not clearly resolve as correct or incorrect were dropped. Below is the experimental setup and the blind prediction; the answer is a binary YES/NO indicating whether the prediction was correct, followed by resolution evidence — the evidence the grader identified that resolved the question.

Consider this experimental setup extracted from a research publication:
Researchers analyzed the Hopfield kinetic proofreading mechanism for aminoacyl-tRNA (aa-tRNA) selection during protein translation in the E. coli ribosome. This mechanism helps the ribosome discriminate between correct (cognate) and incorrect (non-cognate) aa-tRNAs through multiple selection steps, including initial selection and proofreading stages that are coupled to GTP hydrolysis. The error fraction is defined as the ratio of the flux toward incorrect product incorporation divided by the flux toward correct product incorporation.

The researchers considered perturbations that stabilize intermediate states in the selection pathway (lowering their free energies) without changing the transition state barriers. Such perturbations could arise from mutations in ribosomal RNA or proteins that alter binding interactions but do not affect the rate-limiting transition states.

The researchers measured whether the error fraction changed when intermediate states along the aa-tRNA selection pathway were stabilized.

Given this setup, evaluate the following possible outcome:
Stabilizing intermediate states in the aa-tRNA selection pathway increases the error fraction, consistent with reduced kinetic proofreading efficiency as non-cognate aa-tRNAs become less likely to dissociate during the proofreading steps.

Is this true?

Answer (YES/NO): NO